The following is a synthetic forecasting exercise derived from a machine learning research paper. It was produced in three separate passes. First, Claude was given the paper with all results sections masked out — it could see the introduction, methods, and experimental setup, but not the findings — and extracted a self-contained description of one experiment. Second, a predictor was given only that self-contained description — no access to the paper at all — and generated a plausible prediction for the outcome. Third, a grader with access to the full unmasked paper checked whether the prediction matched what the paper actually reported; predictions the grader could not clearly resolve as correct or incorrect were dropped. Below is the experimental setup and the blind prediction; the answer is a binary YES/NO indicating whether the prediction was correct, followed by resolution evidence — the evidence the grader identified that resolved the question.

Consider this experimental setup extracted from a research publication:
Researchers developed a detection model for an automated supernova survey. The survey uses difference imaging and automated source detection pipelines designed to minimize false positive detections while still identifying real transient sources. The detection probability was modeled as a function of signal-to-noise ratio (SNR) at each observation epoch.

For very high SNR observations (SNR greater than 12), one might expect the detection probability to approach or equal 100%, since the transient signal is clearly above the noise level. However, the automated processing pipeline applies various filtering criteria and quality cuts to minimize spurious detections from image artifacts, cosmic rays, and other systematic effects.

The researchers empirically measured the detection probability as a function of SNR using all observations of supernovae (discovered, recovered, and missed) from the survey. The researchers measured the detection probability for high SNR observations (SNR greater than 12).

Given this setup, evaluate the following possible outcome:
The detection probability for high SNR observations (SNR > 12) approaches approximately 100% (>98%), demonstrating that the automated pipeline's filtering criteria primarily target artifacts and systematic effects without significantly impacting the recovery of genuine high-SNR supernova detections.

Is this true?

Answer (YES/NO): NO